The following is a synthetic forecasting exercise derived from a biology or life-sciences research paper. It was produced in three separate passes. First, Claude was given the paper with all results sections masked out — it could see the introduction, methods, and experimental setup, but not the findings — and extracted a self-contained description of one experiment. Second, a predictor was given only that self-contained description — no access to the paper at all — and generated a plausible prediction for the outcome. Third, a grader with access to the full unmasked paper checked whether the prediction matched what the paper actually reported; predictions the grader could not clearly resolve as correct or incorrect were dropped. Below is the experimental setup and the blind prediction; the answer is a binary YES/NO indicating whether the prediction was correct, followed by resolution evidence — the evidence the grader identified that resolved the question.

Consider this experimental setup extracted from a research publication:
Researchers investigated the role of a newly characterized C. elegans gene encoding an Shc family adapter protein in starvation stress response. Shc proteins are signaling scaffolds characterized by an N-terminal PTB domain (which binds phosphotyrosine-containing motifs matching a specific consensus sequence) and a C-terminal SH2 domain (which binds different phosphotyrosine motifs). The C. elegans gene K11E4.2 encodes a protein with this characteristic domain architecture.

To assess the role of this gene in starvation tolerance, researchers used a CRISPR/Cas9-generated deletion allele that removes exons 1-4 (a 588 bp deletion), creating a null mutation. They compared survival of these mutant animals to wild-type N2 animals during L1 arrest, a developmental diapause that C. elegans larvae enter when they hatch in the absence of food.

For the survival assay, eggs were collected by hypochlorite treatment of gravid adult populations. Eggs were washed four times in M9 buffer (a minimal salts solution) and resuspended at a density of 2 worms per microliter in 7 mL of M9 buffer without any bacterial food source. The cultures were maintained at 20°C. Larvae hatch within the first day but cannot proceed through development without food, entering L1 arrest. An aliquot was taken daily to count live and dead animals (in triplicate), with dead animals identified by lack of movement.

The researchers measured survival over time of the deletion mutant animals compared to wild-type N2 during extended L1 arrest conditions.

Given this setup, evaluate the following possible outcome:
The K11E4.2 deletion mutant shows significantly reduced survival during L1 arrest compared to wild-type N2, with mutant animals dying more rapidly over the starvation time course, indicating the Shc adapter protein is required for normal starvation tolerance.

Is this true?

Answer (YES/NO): YES